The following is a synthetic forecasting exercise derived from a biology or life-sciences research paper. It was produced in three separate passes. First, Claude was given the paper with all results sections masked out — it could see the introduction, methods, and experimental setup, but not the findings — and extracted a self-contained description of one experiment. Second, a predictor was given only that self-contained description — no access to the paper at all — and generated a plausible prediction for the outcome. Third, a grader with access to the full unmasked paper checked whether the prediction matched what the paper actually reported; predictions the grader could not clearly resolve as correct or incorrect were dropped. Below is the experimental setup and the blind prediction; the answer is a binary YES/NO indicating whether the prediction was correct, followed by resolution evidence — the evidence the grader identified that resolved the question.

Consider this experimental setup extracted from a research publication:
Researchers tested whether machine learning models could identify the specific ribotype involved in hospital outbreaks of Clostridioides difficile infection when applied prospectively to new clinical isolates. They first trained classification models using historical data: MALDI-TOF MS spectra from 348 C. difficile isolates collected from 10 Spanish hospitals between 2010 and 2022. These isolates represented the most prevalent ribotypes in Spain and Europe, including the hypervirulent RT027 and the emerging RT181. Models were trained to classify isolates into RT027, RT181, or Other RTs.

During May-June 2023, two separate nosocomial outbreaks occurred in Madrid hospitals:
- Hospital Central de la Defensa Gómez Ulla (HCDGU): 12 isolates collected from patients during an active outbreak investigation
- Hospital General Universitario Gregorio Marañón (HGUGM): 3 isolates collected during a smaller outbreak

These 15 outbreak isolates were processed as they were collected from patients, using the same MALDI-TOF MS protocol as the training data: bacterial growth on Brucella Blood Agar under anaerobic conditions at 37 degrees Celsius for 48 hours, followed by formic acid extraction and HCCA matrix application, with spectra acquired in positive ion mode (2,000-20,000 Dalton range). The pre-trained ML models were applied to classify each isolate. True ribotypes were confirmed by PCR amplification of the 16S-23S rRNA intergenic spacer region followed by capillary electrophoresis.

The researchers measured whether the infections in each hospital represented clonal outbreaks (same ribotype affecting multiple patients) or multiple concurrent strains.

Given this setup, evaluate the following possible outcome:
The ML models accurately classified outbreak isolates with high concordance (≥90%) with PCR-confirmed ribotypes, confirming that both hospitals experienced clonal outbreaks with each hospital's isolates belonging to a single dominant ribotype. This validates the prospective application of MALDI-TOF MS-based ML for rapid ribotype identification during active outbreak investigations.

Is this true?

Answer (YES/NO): YES